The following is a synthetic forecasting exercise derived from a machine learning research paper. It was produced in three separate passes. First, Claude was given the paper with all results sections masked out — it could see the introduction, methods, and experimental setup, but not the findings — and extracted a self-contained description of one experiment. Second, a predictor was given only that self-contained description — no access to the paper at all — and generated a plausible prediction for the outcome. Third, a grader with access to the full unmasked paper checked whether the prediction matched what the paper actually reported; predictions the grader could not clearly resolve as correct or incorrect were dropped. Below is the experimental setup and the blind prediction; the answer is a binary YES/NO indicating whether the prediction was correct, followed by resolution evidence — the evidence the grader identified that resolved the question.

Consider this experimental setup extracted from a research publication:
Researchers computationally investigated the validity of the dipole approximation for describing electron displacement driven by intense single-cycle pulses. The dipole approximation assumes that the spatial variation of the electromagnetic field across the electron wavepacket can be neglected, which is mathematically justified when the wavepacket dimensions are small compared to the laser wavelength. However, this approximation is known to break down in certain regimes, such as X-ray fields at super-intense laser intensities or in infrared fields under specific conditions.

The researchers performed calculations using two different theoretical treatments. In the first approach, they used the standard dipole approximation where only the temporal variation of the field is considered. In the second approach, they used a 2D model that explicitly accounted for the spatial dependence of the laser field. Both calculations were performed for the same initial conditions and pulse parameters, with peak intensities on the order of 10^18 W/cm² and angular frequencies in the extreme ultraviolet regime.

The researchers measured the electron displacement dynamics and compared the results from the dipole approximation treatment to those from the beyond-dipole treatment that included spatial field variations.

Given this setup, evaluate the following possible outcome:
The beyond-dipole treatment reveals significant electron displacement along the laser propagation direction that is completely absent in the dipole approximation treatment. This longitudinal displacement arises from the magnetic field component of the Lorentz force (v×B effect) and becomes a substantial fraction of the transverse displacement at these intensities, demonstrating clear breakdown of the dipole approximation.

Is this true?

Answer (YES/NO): NO